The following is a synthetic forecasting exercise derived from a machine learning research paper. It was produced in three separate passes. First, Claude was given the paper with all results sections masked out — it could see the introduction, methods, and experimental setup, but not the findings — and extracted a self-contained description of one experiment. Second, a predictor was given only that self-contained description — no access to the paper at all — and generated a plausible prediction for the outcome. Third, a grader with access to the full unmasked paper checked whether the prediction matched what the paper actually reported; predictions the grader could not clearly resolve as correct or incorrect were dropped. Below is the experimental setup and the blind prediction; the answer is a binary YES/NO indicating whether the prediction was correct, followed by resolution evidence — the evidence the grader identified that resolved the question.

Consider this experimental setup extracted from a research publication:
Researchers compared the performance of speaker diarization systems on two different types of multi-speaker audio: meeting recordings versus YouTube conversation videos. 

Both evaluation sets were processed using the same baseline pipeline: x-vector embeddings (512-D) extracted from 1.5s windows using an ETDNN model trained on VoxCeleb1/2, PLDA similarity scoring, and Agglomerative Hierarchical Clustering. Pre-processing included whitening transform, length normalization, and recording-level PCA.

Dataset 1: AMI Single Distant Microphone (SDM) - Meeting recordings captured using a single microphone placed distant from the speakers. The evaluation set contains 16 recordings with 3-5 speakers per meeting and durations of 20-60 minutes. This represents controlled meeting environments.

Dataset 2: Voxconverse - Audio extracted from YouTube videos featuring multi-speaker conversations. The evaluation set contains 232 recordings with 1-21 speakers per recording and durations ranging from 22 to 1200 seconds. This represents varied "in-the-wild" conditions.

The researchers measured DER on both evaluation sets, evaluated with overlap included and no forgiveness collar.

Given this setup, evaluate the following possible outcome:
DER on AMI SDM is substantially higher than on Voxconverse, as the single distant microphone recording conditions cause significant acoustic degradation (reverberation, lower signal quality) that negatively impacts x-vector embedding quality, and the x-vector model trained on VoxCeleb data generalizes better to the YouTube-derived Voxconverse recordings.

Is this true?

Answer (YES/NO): YES